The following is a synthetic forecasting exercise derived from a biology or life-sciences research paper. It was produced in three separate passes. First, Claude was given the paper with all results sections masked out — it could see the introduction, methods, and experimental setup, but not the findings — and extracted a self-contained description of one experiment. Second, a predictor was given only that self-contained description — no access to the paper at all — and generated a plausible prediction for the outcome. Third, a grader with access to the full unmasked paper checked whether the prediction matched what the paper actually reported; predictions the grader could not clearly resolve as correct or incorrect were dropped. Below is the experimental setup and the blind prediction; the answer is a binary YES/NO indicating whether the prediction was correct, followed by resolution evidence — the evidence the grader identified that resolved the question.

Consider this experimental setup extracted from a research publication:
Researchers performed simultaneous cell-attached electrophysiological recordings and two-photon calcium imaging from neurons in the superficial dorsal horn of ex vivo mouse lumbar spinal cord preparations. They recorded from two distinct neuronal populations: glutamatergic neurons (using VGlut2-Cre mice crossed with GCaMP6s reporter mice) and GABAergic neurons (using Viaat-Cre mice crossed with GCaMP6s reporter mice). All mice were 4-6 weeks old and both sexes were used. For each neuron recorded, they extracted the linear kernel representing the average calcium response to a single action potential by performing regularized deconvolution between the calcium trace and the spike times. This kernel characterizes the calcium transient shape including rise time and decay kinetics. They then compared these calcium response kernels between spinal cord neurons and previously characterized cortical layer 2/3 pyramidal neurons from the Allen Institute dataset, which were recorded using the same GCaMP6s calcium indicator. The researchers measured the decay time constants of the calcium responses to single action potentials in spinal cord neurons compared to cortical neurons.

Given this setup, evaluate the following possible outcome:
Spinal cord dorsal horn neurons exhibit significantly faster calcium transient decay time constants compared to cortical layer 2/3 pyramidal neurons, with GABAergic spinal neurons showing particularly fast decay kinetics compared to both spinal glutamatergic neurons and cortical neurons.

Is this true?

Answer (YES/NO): NO